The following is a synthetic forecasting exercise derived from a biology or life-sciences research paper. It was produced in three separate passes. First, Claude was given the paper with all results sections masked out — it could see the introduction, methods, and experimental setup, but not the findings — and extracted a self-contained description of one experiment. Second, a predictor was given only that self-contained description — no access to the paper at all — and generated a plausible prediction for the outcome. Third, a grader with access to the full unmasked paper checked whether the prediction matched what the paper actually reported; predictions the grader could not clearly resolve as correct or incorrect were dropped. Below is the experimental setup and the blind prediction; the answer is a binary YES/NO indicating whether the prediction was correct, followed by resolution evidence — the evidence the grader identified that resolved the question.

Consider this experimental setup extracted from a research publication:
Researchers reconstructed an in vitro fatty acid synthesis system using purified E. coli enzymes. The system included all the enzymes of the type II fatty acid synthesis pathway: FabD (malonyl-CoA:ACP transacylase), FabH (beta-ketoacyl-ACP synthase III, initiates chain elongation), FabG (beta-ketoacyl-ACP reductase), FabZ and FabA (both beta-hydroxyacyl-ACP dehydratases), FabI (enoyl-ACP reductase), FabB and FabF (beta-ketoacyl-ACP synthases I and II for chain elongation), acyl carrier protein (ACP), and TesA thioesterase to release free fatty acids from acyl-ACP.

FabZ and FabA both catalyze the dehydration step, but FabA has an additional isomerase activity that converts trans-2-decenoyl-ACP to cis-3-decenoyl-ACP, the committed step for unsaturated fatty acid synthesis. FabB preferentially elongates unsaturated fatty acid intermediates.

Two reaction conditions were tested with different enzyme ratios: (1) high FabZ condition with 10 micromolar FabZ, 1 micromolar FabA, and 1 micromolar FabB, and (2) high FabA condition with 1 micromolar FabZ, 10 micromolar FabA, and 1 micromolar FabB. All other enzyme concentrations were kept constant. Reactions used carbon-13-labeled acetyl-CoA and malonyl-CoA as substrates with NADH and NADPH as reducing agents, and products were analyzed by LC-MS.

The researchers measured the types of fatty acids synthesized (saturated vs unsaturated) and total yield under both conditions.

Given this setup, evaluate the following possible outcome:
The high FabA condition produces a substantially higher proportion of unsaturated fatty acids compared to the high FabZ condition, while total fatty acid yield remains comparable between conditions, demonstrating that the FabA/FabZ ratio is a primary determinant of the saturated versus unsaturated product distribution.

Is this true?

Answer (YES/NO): YES